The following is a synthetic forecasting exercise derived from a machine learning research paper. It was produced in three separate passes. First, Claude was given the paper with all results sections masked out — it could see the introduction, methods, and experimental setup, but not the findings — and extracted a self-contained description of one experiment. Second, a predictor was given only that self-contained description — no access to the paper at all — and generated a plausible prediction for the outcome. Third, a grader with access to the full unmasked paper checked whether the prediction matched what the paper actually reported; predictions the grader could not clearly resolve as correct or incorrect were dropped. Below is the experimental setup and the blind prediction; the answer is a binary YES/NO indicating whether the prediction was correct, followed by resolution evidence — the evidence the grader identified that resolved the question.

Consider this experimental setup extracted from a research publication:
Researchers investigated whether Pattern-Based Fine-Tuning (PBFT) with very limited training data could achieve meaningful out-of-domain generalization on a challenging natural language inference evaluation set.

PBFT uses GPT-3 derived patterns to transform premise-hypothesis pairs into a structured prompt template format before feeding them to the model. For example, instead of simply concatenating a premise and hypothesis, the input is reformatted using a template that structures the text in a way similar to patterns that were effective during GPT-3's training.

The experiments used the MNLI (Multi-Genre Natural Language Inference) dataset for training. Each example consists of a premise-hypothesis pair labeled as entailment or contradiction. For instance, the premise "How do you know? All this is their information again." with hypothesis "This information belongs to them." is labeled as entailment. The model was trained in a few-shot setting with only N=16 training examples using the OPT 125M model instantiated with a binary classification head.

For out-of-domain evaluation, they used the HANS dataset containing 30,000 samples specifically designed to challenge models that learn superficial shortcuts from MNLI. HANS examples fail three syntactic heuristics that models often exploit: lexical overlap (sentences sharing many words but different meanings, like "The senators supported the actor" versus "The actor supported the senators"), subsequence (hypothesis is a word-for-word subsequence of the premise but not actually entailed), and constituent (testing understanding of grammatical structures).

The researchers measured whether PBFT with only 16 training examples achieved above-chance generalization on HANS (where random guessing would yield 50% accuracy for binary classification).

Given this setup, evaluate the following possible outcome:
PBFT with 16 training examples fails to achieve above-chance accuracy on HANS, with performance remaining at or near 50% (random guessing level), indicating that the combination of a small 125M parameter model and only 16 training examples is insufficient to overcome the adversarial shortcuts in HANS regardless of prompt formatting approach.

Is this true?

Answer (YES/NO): YES